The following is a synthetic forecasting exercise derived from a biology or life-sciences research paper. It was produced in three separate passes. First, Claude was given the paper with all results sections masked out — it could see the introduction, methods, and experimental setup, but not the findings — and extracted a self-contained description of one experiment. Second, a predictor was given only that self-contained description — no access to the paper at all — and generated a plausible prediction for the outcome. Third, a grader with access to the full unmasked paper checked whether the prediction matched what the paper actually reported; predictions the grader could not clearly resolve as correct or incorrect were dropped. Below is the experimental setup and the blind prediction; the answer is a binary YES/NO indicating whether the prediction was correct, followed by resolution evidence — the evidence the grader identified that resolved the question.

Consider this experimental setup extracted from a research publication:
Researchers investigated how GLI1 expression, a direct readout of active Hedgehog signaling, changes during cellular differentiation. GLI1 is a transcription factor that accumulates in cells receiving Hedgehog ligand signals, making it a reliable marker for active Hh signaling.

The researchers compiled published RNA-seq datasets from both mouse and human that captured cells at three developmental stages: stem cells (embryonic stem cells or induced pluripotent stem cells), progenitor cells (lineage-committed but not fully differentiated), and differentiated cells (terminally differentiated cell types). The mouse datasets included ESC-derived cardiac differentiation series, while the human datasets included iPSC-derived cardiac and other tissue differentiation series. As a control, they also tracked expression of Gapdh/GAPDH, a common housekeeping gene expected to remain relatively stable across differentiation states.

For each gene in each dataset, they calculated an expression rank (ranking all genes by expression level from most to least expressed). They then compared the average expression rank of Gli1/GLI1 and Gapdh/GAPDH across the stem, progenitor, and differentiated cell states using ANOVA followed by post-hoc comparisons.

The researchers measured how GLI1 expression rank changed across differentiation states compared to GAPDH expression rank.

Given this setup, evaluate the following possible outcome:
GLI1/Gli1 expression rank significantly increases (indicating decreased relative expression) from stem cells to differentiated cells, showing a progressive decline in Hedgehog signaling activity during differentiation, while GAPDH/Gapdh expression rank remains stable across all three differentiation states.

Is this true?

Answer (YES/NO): YES